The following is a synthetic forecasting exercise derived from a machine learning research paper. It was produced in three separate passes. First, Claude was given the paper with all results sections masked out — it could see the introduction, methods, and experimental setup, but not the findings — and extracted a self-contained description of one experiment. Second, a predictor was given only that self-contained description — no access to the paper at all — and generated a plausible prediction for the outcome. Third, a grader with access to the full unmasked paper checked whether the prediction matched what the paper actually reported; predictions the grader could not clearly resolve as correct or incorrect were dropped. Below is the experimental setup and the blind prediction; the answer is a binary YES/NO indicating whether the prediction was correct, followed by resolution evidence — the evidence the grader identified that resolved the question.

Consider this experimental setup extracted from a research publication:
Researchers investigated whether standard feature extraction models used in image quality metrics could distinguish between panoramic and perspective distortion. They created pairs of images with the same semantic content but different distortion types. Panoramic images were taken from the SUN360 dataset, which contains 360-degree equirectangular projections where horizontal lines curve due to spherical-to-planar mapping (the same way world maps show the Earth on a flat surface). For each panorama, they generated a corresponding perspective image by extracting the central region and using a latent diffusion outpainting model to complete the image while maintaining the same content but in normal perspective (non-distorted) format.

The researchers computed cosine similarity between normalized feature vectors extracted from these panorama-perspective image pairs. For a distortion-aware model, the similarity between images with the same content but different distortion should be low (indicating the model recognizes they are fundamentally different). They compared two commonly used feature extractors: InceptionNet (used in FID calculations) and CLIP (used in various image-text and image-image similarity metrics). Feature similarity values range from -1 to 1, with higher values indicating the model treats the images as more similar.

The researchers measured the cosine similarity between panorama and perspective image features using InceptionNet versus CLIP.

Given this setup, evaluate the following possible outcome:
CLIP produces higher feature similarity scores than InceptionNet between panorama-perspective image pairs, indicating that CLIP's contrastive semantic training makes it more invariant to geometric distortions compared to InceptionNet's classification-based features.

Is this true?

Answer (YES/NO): YES